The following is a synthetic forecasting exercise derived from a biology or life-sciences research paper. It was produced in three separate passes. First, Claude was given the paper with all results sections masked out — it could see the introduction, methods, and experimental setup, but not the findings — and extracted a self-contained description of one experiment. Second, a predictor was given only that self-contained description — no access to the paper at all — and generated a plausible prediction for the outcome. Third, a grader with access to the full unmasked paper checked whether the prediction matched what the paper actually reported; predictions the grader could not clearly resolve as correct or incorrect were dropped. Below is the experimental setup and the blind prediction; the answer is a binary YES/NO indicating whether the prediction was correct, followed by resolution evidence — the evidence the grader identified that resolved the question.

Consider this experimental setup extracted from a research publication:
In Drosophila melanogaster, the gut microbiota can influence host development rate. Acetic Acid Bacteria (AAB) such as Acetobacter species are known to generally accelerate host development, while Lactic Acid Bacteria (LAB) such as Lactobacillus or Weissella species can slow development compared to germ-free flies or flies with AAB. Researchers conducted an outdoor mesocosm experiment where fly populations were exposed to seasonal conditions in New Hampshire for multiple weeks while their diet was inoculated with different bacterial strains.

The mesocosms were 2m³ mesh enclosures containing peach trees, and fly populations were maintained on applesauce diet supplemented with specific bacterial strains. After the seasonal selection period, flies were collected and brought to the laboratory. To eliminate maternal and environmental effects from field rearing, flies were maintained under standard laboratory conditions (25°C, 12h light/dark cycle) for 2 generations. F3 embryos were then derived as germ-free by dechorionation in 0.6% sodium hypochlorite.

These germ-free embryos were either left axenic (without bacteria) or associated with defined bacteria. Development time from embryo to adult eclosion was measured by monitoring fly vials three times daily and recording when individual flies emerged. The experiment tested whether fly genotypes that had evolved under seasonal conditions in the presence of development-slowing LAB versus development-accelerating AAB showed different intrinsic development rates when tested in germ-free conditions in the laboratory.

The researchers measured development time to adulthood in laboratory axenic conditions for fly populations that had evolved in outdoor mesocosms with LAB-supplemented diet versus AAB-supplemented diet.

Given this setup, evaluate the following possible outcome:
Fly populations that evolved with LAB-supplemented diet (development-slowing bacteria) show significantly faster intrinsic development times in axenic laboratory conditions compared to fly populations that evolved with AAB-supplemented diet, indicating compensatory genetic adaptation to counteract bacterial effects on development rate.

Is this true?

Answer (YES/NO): YES